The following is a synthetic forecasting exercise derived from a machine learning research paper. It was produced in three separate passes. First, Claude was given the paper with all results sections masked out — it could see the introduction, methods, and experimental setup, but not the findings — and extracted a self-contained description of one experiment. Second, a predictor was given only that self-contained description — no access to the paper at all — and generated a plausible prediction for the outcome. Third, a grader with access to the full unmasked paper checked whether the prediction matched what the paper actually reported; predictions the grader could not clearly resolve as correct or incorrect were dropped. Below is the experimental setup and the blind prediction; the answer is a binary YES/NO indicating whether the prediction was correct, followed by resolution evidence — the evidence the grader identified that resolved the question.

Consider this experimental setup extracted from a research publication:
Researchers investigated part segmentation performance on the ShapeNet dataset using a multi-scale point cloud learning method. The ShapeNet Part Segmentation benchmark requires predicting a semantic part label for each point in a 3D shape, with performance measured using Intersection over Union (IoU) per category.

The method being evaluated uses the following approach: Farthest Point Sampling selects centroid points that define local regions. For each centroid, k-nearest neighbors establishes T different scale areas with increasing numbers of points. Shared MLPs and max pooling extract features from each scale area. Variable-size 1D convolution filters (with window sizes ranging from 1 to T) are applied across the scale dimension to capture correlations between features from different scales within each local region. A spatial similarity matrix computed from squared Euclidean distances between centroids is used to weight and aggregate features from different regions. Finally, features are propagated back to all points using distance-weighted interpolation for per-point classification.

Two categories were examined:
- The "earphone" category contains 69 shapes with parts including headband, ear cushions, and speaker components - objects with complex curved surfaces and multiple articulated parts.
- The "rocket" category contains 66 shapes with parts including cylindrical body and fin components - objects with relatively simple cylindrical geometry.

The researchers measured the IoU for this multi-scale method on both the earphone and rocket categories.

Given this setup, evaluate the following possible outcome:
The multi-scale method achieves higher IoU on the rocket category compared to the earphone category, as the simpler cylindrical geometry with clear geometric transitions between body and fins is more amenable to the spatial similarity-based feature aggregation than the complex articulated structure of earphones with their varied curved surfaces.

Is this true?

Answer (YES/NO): NO